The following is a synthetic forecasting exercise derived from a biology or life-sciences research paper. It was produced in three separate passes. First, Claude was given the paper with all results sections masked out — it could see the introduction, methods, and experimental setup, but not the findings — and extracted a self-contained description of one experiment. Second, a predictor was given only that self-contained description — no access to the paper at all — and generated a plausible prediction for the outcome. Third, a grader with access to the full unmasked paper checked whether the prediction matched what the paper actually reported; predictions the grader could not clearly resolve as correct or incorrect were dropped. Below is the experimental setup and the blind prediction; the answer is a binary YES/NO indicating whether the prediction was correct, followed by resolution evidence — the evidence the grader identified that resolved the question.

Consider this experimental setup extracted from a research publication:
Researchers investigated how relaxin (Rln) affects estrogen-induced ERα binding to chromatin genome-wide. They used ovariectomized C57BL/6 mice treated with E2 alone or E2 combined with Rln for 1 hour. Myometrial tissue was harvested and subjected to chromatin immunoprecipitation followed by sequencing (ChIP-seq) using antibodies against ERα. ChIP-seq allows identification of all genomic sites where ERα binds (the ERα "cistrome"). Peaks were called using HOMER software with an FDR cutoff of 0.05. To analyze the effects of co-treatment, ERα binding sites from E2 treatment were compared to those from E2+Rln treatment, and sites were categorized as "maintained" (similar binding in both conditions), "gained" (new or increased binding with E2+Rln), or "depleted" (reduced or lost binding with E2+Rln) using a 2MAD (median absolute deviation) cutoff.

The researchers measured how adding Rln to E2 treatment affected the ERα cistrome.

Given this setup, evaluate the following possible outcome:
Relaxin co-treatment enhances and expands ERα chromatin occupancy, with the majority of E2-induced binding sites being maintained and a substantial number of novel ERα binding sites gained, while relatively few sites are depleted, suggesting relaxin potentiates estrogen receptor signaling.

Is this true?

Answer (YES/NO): NO